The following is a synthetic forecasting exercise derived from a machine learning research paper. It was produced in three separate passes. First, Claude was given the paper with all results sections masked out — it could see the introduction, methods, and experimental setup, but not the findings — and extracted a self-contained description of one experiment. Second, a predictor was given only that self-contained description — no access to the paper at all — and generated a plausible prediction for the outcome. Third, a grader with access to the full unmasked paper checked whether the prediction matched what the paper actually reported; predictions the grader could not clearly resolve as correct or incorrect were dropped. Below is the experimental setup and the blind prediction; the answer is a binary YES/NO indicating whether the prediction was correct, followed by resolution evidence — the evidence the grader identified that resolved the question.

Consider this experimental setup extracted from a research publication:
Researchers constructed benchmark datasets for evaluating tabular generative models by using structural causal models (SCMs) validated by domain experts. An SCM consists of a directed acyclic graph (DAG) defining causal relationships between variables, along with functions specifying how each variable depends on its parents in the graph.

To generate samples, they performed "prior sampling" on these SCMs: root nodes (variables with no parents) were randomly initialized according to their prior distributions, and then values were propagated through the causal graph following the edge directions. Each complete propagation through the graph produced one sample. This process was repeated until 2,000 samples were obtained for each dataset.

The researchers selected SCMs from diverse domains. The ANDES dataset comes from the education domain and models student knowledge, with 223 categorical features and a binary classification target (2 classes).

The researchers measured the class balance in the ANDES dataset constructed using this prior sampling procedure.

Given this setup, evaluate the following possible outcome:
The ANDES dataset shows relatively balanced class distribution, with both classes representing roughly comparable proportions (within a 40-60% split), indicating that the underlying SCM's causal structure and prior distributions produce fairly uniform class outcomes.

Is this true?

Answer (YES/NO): YES